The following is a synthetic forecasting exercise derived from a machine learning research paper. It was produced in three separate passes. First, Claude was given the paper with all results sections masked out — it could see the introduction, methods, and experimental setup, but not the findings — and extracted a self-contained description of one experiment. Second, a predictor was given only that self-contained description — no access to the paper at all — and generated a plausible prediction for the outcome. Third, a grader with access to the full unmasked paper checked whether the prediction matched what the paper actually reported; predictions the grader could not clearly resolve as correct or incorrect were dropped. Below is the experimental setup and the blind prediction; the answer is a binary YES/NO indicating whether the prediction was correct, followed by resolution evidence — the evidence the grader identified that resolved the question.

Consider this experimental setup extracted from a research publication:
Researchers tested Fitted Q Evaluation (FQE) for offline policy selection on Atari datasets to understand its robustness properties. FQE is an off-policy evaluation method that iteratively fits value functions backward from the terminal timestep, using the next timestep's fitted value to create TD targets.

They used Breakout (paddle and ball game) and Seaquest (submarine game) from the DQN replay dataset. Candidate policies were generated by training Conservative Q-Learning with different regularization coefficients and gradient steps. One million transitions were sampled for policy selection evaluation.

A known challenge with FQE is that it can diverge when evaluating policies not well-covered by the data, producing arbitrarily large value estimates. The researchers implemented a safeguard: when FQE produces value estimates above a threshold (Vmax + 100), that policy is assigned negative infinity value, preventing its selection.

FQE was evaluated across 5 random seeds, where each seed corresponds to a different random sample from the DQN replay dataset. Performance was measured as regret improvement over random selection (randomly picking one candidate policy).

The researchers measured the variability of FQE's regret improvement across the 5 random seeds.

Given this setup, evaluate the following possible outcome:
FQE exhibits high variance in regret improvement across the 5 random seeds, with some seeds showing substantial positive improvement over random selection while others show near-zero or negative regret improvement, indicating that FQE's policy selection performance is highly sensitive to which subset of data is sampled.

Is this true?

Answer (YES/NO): YES